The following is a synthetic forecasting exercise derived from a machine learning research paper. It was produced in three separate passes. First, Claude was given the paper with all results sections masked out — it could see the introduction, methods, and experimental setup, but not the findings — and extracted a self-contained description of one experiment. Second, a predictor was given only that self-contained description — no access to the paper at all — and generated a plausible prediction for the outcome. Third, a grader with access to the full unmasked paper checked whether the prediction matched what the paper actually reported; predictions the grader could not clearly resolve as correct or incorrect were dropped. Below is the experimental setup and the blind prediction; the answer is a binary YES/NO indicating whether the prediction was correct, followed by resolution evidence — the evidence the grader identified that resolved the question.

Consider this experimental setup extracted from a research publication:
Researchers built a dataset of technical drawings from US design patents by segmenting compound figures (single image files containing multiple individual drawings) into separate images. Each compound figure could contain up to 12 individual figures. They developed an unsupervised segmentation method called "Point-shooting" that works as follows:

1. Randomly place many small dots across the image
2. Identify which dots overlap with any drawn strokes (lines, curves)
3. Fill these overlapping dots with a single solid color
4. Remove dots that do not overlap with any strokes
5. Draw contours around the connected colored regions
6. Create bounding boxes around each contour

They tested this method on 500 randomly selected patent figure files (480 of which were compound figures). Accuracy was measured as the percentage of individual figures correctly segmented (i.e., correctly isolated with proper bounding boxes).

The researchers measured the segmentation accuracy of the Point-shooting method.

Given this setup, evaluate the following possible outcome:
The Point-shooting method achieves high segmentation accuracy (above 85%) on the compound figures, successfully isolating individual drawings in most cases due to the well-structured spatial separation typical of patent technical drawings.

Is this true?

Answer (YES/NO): YES